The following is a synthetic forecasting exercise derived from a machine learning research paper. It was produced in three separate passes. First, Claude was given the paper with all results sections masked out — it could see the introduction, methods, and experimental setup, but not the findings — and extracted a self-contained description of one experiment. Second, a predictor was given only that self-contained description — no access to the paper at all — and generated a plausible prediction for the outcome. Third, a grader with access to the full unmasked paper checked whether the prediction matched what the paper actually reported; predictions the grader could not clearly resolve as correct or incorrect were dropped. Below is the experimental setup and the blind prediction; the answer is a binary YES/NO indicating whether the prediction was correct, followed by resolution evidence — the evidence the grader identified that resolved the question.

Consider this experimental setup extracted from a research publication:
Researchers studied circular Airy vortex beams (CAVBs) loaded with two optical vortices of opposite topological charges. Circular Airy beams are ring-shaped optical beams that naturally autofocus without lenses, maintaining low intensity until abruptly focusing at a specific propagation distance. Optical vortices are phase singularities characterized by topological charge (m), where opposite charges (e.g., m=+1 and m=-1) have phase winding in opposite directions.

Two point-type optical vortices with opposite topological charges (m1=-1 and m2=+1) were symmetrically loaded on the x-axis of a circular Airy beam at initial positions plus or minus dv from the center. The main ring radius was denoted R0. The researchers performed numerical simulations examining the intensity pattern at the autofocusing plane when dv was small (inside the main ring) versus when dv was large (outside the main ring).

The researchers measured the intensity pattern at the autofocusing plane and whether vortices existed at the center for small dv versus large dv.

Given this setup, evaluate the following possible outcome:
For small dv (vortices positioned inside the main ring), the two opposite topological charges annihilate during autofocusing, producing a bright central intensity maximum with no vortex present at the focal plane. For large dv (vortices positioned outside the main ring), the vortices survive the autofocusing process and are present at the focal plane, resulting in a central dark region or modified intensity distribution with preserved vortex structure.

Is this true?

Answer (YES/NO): NO